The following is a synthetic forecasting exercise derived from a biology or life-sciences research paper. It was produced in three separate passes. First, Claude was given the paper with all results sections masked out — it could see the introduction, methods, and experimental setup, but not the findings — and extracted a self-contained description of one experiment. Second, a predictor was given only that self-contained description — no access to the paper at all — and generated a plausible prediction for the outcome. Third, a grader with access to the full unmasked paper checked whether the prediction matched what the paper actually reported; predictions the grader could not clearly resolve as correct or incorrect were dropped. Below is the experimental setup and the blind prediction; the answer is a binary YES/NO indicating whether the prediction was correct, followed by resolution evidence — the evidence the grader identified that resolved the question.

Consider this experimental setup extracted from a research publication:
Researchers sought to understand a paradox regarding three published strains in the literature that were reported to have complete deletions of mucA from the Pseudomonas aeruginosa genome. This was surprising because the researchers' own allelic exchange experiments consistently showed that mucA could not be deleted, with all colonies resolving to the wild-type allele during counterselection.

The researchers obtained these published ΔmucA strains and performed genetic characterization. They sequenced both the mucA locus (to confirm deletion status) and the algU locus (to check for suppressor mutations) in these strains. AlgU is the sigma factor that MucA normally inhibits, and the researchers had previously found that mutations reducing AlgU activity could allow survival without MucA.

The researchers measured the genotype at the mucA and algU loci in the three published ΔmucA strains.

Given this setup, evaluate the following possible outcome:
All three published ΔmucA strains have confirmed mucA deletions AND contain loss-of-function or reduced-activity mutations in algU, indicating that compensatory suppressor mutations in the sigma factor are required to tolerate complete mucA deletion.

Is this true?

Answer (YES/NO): NO